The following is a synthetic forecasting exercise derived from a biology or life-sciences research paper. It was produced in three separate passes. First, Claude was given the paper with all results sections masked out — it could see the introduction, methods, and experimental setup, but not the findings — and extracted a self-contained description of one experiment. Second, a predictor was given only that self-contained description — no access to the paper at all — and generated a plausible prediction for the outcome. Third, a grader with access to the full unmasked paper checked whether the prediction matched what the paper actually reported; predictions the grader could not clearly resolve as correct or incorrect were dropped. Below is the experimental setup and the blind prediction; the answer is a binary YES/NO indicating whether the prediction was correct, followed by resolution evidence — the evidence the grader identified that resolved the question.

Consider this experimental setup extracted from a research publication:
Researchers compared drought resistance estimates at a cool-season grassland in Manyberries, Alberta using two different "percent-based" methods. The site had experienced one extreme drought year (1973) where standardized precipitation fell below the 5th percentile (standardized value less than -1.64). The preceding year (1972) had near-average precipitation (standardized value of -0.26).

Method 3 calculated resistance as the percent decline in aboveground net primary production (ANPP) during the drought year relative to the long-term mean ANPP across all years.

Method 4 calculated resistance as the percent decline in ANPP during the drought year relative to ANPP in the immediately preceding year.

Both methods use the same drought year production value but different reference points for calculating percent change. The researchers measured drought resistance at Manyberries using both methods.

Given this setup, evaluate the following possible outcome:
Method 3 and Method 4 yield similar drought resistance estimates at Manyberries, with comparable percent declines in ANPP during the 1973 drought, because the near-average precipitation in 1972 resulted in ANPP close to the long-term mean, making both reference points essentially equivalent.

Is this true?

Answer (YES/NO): NO